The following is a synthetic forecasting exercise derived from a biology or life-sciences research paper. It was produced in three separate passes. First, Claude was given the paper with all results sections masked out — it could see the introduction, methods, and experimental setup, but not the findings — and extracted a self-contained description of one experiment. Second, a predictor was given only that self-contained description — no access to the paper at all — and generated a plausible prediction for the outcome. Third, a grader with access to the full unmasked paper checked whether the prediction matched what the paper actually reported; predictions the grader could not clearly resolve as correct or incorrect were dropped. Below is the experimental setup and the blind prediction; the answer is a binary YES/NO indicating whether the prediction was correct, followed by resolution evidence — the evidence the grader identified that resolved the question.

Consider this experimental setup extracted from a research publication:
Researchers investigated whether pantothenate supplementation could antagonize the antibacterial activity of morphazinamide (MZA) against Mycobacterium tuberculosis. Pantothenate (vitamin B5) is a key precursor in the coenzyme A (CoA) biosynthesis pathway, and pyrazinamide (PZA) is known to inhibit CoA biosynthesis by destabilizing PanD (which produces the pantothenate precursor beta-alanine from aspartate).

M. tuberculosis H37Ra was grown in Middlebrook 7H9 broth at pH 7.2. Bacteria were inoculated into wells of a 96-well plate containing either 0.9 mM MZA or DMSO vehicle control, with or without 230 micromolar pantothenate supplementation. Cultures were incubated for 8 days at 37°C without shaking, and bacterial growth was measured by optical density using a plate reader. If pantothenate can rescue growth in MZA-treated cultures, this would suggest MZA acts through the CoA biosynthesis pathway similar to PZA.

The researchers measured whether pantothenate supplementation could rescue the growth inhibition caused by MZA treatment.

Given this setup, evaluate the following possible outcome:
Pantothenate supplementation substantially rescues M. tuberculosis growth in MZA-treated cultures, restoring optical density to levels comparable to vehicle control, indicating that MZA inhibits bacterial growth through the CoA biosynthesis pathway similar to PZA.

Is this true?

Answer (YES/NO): NO